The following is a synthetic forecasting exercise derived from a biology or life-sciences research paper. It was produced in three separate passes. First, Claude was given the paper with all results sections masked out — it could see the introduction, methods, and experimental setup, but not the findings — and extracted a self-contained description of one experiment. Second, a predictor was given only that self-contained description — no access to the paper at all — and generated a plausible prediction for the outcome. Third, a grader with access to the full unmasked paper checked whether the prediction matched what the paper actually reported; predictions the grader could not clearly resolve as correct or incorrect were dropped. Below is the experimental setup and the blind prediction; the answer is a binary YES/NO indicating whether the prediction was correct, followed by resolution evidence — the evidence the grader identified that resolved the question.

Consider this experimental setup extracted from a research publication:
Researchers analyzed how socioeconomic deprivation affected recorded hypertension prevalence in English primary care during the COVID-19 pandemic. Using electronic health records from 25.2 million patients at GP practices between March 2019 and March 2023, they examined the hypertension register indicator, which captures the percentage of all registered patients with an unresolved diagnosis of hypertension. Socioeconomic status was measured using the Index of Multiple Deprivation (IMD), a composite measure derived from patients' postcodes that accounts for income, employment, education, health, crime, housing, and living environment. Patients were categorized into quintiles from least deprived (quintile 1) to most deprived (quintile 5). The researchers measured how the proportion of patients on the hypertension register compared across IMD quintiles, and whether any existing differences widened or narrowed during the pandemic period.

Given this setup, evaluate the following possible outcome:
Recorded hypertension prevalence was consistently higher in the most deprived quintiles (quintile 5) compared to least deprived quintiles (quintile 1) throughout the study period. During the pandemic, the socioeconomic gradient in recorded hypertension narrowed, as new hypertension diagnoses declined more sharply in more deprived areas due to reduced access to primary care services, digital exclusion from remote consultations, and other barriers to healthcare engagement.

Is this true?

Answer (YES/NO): NO